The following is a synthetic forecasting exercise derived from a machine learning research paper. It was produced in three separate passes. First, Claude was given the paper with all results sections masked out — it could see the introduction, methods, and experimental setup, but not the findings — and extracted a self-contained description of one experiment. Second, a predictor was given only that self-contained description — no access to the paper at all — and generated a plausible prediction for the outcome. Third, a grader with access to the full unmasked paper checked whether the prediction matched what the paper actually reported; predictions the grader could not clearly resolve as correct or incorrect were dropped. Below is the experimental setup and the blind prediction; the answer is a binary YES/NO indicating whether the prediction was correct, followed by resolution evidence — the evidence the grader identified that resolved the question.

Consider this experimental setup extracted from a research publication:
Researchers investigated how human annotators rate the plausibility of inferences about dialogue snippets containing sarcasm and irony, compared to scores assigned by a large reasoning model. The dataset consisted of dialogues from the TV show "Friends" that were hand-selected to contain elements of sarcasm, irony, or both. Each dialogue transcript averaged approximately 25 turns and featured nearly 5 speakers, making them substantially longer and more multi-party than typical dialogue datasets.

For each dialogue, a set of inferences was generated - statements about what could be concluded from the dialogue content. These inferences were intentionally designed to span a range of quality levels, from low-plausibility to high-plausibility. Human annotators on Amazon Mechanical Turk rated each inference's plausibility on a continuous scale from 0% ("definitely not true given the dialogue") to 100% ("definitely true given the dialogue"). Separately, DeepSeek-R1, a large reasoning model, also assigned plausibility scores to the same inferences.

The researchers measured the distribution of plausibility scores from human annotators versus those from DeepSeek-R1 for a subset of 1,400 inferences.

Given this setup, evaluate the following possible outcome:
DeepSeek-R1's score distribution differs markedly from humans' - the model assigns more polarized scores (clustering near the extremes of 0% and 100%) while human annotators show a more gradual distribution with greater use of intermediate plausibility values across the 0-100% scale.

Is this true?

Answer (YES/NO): NO